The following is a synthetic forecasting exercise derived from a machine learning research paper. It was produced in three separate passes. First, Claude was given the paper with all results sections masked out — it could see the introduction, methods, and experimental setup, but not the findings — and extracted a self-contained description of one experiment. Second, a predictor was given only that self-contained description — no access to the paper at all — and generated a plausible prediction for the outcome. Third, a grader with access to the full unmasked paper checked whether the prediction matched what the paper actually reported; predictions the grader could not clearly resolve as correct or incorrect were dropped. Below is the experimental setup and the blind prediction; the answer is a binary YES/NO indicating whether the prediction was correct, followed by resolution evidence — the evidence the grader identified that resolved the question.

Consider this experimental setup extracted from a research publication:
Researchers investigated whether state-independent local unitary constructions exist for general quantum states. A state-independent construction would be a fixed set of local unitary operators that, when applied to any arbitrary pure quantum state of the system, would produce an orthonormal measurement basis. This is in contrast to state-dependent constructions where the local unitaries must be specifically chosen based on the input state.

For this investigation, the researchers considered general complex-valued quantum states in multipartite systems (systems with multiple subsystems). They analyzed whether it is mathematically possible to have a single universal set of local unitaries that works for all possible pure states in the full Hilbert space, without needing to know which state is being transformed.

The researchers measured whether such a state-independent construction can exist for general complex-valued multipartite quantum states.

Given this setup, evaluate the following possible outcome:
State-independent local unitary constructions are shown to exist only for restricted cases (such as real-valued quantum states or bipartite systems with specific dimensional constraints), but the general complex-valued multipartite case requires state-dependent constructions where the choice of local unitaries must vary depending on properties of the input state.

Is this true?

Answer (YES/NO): NO